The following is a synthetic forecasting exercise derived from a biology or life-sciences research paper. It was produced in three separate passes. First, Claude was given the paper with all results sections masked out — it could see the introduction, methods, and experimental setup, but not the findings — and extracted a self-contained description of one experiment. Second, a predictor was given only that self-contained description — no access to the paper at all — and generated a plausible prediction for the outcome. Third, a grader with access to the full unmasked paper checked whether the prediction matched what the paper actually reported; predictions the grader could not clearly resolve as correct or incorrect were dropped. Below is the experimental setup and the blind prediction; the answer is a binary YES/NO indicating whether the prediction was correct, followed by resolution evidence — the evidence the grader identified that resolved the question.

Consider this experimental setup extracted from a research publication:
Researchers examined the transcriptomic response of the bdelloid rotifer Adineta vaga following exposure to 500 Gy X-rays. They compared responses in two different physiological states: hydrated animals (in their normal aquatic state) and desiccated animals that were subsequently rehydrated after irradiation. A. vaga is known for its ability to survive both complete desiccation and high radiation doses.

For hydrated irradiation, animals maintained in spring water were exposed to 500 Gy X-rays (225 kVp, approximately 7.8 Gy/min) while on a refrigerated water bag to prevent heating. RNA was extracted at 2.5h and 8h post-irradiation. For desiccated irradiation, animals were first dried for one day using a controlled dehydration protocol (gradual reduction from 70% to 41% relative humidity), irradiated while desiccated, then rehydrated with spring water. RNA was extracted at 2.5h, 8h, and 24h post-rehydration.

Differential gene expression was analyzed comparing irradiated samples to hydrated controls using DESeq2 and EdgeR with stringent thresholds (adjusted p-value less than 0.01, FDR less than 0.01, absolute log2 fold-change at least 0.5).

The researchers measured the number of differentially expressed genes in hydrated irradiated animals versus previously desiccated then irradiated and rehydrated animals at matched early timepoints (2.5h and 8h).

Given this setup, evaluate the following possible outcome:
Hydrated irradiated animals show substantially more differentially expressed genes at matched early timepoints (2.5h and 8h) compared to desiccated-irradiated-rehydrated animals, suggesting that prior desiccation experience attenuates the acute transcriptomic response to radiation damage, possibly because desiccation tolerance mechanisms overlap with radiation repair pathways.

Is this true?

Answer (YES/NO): NO